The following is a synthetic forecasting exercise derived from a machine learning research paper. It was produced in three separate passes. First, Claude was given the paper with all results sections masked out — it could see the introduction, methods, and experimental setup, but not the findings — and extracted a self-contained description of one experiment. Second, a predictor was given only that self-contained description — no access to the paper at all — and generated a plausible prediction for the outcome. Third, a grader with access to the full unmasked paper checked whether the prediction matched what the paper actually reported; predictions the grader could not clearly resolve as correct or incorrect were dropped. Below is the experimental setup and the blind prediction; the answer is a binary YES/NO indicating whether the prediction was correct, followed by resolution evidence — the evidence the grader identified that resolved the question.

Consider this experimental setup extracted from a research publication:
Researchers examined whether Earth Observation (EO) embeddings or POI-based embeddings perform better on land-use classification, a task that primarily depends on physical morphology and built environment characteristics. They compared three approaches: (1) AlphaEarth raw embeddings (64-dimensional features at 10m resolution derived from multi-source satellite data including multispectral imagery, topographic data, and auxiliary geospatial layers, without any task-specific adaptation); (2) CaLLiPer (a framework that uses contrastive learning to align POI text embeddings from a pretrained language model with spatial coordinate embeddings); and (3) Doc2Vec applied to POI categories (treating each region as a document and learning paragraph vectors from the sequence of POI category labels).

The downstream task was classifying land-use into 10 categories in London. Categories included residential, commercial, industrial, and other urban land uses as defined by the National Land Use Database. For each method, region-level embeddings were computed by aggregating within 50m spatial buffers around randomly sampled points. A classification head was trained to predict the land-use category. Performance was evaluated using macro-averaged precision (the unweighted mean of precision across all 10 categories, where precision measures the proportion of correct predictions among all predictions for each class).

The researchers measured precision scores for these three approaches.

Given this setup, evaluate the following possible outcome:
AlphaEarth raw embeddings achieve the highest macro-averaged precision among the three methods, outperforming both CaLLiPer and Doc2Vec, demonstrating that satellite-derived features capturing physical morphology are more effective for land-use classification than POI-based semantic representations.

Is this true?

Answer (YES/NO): YES